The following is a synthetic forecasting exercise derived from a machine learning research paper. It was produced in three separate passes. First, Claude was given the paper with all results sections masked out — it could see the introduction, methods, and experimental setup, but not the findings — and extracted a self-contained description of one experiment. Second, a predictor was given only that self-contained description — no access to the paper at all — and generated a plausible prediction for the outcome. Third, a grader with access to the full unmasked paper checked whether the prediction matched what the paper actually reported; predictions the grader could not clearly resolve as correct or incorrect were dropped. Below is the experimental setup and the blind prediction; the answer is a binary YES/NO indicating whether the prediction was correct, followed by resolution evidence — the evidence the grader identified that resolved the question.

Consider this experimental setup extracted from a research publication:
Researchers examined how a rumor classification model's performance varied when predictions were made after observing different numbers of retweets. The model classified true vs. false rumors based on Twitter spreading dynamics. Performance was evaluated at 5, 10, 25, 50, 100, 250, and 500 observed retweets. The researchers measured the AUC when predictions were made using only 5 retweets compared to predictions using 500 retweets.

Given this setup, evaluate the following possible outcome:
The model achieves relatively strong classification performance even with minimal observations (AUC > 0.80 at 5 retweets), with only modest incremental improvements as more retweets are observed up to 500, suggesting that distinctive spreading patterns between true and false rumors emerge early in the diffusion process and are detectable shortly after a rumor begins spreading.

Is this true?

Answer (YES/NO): NO